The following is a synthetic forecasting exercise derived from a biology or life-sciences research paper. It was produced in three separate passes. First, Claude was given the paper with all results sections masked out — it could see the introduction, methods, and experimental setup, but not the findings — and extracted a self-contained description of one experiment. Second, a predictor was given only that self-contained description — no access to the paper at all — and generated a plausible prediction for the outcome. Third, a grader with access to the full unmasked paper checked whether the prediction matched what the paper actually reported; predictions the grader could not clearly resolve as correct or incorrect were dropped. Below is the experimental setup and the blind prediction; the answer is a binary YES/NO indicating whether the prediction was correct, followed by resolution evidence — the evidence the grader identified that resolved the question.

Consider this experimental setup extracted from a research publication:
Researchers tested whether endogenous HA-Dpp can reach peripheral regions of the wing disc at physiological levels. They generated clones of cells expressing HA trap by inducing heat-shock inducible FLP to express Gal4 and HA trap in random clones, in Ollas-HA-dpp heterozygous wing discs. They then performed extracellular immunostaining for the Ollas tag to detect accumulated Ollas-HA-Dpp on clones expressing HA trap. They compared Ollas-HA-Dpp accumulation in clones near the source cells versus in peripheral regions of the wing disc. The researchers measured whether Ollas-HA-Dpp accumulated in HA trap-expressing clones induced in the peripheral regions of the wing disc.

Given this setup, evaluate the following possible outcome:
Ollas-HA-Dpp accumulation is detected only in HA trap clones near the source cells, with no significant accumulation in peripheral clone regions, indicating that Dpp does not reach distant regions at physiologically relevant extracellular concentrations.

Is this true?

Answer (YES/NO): YES